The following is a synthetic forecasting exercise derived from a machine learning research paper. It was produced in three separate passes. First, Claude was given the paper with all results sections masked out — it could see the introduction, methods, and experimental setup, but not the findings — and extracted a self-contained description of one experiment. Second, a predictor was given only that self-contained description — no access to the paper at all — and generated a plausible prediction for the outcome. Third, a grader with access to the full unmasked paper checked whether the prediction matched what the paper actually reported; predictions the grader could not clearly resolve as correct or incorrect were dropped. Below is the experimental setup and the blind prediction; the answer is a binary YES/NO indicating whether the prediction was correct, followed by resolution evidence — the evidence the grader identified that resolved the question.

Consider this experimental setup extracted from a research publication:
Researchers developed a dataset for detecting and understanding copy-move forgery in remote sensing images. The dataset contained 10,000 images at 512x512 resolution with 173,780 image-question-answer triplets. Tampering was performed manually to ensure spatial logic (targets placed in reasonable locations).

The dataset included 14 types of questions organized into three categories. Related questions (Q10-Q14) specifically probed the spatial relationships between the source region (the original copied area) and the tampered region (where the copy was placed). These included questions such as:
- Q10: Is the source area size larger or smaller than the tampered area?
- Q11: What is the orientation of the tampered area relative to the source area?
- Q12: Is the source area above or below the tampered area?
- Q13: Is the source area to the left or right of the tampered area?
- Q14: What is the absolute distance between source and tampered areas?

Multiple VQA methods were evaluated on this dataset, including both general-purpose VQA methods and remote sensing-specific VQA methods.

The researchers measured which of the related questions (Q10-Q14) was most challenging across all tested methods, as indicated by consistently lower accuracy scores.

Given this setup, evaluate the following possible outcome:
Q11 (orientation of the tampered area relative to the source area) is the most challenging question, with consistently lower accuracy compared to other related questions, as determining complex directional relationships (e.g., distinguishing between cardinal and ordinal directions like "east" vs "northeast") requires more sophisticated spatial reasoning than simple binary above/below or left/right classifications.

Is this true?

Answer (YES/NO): NO